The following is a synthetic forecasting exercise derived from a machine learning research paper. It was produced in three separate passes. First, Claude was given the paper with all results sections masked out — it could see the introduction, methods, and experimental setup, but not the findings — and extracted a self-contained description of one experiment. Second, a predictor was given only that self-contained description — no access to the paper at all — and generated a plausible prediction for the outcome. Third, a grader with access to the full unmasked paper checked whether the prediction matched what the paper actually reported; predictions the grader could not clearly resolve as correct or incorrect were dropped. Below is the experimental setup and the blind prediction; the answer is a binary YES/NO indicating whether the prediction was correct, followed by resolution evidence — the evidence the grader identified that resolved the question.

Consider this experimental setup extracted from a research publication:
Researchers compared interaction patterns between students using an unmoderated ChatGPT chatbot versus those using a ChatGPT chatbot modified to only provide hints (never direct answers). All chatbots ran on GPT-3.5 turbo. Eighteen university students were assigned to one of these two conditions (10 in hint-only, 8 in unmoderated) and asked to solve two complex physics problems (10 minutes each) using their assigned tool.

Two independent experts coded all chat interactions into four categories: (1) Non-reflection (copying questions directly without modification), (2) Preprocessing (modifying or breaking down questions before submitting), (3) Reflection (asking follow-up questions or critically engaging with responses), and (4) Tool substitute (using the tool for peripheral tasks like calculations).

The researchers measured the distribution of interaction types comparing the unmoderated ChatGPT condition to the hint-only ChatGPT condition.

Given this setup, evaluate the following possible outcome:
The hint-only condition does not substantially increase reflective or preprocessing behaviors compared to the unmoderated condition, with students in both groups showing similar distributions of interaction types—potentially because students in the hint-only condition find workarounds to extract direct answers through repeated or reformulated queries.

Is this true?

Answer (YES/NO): NO